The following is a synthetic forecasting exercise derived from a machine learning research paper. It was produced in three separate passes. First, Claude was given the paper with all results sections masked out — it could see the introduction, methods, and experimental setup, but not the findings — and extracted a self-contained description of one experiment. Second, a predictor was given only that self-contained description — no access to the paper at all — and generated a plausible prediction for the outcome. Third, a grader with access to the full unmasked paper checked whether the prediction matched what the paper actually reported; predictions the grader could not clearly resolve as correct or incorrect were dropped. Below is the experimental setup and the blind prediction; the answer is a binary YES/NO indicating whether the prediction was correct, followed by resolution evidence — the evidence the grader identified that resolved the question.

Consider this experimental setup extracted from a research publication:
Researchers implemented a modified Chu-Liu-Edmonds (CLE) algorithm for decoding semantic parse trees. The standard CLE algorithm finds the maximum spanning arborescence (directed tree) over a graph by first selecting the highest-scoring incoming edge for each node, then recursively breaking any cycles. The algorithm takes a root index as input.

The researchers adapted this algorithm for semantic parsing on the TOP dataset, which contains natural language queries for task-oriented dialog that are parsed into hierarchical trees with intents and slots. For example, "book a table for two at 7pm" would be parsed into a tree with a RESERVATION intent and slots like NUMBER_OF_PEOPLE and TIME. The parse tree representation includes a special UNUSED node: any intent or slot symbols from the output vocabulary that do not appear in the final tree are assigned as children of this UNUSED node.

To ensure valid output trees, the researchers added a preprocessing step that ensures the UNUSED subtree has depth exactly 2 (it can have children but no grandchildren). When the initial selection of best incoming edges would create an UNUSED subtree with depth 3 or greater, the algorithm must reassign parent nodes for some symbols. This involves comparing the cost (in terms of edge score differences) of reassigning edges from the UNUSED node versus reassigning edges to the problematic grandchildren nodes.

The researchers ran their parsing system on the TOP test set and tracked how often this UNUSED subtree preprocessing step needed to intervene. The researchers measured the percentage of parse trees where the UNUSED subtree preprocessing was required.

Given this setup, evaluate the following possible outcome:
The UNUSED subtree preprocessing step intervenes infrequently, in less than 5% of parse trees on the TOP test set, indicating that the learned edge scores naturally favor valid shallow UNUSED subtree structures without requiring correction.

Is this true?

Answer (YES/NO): YES